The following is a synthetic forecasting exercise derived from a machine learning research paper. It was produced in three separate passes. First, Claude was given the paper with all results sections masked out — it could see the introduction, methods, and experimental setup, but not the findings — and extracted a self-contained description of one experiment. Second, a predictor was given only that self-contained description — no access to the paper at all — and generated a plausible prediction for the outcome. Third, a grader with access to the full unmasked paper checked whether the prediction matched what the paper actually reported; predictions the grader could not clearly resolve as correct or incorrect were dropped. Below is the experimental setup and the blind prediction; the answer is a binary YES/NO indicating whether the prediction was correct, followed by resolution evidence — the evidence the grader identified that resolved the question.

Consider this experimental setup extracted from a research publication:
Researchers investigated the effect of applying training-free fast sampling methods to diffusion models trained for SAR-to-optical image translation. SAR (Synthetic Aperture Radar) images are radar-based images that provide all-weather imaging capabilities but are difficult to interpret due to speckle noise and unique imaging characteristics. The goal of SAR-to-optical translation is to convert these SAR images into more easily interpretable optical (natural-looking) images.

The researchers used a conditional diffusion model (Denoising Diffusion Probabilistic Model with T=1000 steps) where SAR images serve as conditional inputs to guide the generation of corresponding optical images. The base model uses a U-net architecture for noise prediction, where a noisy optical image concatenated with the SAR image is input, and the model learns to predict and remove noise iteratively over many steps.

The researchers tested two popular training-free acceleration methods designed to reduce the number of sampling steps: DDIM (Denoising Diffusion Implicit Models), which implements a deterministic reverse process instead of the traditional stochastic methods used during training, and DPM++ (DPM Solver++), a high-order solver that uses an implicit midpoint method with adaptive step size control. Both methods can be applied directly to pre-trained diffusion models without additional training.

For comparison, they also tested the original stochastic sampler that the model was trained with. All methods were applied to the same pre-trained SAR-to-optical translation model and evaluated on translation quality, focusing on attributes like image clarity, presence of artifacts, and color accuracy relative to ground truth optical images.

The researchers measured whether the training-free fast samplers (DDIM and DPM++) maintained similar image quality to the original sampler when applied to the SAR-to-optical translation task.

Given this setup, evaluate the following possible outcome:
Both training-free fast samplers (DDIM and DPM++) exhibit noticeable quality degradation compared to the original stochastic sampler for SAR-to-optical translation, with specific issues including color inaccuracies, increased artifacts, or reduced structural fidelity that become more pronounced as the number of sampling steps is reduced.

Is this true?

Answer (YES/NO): YES